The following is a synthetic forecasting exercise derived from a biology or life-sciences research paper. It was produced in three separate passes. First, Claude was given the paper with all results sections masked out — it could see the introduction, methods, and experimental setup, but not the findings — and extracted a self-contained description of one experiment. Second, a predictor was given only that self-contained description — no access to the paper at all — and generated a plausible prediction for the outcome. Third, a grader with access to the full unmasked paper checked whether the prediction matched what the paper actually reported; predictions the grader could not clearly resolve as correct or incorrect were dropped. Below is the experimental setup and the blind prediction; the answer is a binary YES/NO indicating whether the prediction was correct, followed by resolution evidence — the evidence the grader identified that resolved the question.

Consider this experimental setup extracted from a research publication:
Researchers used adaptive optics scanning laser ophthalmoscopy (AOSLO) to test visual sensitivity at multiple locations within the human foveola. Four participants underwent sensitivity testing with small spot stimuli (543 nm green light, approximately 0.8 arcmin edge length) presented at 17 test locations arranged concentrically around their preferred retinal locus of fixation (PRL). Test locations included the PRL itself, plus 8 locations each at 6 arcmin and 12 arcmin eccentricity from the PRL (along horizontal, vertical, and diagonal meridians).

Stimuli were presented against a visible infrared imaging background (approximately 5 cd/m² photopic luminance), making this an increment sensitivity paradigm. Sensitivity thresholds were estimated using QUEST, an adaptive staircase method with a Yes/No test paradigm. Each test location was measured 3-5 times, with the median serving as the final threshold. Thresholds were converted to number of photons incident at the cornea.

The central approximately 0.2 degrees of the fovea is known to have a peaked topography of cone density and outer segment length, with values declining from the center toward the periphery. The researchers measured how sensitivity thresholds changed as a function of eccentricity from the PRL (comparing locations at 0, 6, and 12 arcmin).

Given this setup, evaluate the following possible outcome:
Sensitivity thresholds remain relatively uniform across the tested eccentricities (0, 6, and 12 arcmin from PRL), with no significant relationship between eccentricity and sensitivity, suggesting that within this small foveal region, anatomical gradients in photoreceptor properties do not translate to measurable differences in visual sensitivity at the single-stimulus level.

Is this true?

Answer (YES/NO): NO